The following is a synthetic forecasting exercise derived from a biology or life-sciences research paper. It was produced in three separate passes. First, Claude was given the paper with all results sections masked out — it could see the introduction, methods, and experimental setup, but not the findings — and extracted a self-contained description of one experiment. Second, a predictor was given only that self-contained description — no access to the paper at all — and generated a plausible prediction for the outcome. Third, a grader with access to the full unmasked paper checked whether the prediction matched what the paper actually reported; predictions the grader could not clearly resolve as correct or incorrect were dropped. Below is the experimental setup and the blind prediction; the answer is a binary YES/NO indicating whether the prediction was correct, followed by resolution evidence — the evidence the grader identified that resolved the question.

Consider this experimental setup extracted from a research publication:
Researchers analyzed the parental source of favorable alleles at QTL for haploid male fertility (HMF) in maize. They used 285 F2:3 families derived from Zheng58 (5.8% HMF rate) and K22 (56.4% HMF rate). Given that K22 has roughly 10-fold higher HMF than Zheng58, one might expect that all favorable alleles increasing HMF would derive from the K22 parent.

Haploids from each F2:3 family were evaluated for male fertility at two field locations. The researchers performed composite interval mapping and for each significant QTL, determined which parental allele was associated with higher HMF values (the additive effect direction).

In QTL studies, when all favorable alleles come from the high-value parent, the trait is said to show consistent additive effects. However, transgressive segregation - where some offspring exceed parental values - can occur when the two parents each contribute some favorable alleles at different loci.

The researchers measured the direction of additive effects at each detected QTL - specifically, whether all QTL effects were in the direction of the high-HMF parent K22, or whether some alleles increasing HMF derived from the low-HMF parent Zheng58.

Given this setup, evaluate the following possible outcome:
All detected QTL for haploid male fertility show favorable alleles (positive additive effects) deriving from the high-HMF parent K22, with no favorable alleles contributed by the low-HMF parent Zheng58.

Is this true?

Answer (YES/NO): NO